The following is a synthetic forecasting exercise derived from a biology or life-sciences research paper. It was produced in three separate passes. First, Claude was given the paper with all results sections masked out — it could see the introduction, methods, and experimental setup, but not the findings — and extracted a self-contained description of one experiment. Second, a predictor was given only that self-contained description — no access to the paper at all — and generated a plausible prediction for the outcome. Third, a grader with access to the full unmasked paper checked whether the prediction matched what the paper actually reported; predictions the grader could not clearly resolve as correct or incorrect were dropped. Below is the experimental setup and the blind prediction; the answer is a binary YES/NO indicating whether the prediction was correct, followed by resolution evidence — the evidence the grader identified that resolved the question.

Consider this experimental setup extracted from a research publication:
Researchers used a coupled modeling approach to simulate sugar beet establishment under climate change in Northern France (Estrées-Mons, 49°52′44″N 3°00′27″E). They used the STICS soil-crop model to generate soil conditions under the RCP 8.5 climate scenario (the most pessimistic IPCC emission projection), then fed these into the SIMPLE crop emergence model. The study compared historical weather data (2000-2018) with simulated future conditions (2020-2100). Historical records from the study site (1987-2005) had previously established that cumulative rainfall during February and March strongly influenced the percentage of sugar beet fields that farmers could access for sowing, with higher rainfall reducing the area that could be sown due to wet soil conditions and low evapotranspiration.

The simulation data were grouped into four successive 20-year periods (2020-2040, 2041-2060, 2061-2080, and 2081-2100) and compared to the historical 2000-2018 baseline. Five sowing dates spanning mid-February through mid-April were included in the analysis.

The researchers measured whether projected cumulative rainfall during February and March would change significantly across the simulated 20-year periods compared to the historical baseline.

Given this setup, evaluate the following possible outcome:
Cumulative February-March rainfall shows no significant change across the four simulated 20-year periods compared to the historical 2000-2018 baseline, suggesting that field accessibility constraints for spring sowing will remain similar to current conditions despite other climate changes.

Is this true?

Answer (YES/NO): YES